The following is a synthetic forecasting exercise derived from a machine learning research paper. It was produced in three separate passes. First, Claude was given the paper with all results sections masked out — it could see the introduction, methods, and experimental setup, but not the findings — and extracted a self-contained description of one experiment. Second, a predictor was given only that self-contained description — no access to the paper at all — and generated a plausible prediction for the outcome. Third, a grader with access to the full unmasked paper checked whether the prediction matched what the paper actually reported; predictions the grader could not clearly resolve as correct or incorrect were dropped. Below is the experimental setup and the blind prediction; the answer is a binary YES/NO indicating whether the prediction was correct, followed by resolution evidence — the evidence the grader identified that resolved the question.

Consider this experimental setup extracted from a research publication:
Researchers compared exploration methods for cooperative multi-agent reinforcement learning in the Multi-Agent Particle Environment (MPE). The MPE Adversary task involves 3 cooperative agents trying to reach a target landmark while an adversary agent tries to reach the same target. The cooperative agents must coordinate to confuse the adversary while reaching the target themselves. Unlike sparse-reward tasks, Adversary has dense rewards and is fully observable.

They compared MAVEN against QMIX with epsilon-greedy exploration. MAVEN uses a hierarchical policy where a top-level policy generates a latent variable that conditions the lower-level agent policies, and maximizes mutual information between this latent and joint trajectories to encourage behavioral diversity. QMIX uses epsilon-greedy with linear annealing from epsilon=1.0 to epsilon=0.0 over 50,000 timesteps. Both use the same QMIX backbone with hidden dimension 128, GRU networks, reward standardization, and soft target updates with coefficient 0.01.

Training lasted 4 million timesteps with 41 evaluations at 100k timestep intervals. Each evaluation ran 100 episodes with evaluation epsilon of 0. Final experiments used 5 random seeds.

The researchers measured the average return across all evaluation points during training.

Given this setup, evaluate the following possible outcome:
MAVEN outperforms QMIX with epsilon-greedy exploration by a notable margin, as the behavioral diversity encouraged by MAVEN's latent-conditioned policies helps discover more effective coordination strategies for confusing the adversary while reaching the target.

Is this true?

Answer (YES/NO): NO